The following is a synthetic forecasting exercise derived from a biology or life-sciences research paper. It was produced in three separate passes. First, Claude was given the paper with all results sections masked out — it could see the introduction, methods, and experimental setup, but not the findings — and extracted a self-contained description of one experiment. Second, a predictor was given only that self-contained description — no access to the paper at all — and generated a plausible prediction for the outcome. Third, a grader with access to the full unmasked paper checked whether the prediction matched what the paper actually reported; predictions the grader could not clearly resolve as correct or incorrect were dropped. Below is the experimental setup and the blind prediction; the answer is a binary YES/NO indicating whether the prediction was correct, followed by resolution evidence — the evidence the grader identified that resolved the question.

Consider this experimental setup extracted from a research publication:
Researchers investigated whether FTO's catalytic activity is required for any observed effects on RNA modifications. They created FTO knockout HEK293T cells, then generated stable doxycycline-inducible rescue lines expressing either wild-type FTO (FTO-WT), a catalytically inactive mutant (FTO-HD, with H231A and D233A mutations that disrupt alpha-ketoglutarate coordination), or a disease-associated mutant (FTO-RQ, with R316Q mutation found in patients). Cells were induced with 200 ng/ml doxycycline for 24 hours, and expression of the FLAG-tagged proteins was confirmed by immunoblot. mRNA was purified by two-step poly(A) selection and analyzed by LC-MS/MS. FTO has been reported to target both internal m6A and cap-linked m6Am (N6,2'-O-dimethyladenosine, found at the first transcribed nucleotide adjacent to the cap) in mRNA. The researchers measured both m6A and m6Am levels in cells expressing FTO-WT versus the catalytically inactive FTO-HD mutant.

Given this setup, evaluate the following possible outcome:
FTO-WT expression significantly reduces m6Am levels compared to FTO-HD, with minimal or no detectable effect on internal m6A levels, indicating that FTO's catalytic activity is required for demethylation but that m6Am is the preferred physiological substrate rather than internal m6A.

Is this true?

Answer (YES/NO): YES